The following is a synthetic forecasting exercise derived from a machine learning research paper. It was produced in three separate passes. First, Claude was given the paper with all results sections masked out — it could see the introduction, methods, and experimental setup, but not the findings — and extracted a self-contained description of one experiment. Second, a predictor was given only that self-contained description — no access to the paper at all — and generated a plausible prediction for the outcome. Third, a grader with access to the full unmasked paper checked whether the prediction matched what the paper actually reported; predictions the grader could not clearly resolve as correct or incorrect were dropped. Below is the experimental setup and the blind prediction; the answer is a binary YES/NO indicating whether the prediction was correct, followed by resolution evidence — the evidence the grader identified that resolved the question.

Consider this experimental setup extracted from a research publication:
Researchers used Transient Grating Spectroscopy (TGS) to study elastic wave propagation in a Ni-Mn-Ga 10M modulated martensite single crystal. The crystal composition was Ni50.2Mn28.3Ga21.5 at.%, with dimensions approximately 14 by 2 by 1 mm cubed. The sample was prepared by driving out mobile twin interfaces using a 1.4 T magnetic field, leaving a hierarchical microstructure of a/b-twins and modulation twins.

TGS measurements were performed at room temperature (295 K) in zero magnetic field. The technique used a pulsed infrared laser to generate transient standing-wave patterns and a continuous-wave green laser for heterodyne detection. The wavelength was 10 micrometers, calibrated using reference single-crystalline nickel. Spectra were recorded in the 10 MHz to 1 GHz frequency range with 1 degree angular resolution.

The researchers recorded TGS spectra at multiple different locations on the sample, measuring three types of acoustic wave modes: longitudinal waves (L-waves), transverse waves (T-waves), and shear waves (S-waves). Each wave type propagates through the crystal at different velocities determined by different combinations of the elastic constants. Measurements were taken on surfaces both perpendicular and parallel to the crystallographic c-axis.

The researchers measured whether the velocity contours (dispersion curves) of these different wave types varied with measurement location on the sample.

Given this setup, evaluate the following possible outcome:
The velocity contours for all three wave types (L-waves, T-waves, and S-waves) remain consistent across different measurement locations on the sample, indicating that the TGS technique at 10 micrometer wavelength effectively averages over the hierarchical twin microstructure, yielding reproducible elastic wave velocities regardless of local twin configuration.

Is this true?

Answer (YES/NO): NO